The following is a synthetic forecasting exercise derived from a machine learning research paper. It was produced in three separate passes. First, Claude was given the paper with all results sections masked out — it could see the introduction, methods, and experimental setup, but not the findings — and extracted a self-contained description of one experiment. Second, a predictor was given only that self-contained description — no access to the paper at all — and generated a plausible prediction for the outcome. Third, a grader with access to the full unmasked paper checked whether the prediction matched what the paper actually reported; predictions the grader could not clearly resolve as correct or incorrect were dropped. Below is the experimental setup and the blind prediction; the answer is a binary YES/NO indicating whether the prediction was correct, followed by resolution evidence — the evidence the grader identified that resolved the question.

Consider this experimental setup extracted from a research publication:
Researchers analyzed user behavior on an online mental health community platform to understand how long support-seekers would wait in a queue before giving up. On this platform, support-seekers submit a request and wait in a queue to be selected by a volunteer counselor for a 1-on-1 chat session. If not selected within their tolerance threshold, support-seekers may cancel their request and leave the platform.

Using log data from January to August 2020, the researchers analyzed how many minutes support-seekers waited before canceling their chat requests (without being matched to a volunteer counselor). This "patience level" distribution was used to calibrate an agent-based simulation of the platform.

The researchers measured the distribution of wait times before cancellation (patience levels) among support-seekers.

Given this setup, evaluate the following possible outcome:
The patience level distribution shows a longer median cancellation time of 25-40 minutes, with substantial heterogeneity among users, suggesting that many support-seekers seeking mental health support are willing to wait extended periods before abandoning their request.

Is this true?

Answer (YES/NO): NO